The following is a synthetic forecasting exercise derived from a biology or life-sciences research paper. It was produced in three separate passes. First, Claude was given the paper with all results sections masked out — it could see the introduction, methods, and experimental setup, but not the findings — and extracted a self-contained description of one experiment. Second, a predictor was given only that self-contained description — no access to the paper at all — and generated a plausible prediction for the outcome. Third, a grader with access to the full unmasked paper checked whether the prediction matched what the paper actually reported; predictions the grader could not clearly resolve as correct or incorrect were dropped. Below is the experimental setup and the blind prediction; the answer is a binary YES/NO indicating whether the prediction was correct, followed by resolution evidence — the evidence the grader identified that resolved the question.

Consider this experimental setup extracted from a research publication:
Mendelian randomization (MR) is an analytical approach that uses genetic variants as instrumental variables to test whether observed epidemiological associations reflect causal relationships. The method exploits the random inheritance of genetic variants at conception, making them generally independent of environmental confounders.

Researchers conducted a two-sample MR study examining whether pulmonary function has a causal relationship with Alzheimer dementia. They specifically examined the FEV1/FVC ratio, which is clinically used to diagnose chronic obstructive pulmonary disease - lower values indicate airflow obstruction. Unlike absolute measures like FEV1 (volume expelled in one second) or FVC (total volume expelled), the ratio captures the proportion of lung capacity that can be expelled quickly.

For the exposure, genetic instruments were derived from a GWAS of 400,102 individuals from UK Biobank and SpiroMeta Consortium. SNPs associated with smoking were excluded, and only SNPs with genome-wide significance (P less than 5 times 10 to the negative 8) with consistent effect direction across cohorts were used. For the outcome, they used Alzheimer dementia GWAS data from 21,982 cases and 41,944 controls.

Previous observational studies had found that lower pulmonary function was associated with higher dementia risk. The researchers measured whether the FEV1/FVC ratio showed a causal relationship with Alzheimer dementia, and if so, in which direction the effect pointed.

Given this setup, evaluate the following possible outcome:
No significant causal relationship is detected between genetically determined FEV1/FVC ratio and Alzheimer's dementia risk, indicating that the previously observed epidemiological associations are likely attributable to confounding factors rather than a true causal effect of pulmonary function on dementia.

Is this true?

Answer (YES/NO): NO